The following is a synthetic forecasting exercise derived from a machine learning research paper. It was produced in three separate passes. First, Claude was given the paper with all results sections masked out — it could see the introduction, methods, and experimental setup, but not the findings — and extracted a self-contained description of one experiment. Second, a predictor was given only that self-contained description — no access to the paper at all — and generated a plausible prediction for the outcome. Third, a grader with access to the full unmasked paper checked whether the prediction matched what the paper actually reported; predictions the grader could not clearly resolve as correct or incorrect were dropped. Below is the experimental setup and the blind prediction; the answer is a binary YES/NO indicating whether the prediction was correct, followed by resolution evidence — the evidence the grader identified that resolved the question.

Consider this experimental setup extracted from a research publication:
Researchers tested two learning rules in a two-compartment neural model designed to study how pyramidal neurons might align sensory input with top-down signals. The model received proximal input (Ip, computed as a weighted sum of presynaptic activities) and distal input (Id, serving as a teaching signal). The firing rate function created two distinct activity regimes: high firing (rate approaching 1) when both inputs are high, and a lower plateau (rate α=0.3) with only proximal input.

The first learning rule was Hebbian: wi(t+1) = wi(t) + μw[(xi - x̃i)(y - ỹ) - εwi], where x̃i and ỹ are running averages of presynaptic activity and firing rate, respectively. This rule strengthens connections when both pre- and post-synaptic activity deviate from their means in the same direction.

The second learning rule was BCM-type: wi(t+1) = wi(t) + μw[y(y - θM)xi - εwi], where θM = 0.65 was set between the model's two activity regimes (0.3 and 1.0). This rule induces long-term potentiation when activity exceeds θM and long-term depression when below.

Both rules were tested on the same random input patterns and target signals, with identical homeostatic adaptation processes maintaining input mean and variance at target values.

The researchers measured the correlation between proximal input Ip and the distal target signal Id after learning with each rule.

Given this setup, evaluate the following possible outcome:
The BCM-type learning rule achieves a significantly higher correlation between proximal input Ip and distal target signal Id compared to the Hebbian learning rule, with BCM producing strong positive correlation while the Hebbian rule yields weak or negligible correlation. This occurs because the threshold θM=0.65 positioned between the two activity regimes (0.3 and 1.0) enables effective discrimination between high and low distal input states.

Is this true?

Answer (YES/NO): NO